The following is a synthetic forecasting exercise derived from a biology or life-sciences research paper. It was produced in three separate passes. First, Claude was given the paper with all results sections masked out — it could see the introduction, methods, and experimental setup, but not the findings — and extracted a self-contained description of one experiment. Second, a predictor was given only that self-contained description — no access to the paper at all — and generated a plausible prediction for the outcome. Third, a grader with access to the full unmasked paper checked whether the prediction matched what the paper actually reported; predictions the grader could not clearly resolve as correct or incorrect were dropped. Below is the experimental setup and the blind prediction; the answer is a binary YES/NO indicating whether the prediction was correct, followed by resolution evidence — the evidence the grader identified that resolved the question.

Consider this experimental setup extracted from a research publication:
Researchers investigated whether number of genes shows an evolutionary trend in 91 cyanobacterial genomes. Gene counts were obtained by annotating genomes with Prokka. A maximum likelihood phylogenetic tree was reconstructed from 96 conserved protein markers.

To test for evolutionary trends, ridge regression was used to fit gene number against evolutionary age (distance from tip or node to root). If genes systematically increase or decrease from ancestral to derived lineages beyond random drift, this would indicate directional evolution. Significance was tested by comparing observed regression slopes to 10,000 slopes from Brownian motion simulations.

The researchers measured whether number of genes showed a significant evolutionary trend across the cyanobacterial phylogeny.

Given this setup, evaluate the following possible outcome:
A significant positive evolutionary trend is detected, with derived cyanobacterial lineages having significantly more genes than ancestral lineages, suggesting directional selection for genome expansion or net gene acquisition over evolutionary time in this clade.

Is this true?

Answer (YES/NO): NO